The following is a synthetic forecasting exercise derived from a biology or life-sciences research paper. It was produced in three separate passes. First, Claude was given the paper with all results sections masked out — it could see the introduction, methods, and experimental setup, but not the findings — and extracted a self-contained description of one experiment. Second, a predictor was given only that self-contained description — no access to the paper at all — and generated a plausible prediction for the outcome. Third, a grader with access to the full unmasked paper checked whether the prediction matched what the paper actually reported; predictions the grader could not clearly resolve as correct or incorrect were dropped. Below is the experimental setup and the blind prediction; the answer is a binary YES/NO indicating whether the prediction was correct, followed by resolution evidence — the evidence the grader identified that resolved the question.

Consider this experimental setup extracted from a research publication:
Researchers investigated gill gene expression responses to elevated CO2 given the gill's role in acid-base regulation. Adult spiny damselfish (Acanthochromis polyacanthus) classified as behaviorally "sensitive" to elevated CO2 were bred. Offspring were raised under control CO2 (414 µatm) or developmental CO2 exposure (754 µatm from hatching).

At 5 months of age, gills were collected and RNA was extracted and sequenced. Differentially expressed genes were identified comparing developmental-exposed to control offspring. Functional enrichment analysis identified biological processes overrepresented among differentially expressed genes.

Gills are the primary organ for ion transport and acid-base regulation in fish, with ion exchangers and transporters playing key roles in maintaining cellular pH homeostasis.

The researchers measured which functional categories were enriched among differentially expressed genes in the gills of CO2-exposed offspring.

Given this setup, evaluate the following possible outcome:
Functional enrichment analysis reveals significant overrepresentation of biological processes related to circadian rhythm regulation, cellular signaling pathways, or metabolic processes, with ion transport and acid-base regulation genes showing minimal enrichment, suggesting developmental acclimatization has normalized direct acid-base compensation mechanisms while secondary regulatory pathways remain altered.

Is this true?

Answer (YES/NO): NO